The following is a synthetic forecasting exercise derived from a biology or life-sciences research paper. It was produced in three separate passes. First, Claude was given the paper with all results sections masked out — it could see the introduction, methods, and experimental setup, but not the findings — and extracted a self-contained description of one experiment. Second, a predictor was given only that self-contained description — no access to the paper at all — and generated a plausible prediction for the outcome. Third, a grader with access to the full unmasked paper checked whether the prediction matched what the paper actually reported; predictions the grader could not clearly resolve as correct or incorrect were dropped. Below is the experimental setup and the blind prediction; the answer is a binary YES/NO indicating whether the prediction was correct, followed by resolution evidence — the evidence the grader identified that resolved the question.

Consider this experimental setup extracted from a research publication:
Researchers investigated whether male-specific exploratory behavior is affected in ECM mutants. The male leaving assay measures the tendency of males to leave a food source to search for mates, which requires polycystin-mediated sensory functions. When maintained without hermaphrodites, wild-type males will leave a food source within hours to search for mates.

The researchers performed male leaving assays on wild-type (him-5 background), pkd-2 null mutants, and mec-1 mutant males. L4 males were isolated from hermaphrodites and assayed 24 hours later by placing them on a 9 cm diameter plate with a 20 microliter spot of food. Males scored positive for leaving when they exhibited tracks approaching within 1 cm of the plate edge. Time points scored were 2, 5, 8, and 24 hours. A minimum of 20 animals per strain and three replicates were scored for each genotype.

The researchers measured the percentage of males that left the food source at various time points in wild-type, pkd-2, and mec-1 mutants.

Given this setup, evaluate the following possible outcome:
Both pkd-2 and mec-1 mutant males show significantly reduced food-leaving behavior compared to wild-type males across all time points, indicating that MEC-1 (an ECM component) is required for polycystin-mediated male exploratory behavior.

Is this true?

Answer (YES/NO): NO